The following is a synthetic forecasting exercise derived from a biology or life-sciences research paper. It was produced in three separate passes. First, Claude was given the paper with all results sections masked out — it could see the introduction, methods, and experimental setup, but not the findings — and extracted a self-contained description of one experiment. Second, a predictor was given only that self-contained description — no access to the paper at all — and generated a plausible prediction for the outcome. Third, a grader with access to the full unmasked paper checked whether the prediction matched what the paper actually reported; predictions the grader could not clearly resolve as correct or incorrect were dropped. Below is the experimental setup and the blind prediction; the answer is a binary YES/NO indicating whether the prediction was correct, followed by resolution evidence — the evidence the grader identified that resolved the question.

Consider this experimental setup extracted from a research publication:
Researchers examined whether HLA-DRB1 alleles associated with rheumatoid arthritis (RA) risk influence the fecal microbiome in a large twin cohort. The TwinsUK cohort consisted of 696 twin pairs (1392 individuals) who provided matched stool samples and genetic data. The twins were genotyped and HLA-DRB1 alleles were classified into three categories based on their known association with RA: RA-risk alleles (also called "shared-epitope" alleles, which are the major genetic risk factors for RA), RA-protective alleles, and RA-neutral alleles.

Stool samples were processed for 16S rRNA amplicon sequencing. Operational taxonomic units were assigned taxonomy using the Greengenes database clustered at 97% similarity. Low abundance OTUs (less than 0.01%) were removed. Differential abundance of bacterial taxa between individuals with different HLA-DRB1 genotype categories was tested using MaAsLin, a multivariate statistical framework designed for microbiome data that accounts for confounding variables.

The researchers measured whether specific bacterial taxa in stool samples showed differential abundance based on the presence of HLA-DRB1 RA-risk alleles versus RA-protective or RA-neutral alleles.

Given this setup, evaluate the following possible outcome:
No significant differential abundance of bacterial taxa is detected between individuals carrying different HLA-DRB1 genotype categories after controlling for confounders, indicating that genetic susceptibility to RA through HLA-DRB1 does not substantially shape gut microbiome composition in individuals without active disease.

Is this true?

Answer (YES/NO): NO